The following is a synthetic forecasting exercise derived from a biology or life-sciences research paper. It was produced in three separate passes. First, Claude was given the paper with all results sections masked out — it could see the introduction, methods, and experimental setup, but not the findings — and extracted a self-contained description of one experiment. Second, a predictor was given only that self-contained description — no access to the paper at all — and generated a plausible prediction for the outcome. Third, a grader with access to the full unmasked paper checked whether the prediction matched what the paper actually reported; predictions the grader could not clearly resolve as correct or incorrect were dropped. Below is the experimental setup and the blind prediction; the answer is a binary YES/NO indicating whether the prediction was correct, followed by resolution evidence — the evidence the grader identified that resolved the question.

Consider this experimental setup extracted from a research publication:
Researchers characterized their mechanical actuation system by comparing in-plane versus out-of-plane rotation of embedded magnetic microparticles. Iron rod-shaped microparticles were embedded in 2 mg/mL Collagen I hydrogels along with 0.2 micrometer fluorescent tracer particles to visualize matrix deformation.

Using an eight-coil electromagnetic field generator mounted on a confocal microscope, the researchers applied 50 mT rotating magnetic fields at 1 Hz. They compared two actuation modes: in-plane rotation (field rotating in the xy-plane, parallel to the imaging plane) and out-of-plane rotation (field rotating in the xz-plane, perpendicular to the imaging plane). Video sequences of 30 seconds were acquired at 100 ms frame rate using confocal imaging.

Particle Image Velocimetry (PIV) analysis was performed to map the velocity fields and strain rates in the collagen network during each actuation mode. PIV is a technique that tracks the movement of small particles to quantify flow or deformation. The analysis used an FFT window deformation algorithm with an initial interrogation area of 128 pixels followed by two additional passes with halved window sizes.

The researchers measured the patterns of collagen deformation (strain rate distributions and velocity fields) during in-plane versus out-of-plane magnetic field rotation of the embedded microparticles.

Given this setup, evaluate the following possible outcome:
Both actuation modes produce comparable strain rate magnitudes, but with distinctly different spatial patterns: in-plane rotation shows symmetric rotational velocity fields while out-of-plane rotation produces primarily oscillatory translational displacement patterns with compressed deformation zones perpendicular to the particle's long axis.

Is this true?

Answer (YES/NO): NO